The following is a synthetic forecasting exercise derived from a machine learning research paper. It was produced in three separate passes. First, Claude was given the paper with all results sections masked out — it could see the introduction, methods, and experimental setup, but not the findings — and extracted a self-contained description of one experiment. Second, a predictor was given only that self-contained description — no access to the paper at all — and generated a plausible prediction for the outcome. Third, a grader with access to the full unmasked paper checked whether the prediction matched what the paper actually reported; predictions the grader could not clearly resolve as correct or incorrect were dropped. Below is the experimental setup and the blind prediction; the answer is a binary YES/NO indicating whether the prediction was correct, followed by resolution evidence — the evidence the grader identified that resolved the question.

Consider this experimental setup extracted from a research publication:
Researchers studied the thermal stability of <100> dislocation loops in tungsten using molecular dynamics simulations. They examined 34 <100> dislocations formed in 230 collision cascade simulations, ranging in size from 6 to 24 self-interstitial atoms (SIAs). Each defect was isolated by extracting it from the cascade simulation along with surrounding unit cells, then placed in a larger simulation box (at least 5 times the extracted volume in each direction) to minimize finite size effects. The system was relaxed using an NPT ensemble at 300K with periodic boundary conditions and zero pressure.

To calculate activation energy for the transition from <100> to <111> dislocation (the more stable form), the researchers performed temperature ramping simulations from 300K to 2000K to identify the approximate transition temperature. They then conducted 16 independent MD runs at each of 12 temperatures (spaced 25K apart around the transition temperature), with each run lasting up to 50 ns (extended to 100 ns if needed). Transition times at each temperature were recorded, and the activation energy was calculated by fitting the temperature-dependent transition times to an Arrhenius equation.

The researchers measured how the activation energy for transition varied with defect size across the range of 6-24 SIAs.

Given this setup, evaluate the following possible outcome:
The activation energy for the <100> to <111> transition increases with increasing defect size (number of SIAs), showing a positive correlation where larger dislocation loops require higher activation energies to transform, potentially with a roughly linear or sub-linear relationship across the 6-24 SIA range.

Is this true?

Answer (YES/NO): NO